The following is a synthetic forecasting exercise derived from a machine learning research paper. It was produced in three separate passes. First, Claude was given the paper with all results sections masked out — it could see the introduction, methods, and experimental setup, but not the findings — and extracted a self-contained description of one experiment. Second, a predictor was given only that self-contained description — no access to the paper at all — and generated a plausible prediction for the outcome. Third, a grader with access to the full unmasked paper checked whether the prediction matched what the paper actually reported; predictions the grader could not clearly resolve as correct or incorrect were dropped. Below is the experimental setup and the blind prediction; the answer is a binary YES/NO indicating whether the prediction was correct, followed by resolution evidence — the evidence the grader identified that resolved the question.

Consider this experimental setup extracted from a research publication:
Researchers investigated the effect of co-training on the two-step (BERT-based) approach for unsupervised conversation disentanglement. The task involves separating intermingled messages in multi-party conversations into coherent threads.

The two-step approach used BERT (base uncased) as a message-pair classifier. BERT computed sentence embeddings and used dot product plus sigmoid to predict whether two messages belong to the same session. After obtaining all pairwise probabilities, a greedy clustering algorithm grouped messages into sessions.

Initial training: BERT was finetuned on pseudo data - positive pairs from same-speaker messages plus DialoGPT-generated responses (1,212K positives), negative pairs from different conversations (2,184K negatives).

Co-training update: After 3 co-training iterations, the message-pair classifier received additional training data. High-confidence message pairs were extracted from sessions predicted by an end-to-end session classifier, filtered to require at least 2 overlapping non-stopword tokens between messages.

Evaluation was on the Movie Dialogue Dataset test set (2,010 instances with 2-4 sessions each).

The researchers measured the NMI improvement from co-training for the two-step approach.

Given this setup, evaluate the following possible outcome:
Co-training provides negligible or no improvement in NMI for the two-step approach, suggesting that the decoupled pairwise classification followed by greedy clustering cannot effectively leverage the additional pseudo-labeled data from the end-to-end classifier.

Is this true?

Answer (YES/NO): NO